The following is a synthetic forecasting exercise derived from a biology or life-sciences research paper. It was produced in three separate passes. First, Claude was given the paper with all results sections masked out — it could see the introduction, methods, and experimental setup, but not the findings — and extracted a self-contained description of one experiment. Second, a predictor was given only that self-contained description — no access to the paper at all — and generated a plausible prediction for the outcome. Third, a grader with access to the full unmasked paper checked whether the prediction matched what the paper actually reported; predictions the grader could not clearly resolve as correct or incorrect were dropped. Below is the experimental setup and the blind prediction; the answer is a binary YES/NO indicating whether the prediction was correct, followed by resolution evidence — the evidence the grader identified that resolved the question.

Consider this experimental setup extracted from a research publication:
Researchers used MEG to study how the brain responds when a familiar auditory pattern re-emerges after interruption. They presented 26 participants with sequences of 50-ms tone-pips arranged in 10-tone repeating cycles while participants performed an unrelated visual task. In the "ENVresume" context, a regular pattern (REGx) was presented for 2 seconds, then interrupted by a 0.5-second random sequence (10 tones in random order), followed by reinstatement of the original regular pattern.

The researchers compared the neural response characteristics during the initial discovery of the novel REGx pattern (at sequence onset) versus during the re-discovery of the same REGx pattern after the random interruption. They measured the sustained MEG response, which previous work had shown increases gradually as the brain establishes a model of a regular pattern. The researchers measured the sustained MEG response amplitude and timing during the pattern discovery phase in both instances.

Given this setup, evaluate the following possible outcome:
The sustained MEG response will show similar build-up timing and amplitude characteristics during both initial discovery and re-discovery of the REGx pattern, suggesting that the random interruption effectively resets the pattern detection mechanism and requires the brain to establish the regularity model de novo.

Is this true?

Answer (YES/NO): NO